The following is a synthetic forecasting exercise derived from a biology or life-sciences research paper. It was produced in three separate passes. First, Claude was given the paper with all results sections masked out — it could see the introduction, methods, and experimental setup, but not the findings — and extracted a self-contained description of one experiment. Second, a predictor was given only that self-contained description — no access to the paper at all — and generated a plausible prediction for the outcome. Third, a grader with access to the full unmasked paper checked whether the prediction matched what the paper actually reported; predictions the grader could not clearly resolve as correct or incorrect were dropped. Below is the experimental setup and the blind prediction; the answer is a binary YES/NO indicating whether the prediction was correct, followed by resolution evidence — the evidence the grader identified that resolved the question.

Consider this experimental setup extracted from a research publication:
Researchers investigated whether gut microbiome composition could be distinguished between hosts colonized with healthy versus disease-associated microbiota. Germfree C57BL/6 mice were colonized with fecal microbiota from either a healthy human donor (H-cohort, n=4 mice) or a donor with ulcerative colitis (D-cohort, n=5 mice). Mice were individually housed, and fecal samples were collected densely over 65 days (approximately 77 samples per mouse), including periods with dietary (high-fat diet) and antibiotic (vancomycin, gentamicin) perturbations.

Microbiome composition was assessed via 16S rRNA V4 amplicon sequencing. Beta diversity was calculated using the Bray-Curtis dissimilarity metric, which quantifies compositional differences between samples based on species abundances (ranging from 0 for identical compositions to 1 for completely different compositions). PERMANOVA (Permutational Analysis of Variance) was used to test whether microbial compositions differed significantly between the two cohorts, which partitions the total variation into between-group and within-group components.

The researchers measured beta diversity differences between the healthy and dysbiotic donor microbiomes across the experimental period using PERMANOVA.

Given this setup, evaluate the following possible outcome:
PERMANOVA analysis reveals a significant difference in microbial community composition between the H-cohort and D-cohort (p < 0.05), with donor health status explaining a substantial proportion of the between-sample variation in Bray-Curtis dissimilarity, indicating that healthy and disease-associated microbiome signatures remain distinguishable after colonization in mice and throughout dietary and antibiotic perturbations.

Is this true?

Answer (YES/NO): NO